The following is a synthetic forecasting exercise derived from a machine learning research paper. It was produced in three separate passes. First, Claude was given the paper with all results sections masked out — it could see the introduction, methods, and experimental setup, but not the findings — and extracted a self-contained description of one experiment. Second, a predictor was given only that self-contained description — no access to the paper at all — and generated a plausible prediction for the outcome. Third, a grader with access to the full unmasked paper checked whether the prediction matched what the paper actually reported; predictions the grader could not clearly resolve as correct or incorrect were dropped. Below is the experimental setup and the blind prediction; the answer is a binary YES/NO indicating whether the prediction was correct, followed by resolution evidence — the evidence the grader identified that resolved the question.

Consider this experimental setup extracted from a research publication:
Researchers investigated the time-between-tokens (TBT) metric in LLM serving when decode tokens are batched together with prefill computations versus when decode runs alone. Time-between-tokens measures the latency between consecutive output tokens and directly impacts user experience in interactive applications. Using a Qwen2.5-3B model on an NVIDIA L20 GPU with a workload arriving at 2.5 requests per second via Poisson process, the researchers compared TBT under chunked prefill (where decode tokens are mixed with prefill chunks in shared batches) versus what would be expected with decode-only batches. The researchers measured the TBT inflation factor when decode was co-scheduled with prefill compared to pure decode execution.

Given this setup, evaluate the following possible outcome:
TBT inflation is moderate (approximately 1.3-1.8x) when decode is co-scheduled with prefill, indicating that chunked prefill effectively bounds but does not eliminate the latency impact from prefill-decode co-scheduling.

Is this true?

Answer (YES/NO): NO